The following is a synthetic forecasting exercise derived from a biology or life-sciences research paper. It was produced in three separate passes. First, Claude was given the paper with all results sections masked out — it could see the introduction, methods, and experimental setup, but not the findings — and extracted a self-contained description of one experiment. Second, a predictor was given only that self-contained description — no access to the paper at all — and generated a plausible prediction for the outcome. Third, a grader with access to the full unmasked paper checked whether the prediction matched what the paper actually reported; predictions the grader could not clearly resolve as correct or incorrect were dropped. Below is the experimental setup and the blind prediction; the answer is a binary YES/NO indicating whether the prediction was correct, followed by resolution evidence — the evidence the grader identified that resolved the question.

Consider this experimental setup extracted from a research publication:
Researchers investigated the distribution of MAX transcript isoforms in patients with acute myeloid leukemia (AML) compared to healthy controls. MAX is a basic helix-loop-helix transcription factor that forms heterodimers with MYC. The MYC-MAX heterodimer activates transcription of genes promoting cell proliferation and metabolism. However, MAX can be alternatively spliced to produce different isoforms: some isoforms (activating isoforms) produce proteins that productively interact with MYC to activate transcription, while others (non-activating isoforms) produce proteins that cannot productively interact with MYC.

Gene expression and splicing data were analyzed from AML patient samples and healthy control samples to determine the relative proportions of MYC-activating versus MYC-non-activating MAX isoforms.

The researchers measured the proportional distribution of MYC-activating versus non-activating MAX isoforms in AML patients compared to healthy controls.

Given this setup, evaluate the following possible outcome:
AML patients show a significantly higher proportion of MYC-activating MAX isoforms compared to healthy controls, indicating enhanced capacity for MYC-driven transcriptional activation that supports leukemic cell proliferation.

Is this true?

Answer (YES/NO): YES